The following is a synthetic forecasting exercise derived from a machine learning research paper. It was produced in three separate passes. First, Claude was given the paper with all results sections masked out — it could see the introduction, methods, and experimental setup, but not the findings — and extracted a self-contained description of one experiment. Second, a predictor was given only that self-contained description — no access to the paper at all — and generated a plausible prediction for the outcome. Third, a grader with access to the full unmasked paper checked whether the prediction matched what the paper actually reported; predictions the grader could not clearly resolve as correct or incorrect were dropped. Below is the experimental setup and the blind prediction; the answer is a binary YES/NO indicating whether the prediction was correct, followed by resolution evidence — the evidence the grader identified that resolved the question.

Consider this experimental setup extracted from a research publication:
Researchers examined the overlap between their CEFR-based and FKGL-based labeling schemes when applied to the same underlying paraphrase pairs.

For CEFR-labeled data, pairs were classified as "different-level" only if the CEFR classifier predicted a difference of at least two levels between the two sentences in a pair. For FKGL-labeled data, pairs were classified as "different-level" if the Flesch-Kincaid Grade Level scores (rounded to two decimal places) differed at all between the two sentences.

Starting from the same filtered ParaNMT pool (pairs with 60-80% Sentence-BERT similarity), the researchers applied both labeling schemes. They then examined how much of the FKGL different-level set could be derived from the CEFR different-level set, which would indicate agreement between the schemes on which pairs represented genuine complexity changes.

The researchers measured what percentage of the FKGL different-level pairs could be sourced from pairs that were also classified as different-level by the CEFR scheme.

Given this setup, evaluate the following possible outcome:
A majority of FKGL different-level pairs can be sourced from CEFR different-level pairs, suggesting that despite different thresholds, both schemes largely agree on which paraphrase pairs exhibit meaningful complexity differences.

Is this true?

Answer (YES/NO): YES